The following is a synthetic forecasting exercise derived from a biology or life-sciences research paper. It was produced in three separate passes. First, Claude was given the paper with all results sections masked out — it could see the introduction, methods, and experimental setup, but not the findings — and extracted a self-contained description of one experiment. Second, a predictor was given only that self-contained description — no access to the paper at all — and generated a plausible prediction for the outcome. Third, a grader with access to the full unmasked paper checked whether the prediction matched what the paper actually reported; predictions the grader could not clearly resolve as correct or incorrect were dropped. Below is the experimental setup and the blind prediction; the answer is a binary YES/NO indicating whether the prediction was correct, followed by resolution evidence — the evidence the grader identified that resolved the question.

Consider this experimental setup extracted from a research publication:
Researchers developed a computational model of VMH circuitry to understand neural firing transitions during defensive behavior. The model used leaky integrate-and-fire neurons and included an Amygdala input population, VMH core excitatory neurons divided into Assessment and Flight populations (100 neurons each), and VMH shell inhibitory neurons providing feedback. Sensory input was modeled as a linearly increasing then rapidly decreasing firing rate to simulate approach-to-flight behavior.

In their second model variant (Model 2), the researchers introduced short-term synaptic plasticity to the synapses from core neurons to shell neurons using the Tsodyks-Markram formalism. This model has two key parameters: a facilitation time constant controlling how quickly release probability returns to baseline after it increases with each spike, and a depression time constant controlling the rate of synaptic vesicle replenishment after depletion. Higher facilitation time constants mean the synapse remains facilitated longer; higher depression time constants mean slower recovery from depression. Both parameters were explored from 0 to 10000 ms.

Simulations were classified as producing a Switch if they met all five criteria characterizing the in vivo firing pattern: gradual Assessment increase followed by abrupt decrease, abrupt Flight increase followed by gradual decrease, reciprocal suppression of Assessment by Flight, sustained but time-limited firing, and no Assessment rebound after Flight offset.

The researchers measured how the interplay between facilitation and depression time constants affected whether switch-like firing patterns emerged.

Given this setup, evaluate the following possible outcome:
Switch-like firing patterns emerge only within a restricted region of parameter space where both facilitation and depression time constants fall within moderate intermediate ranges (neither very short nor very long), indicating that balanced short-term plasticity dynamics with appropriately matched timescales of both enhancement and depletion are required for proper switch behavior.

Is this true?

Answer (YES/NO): NO